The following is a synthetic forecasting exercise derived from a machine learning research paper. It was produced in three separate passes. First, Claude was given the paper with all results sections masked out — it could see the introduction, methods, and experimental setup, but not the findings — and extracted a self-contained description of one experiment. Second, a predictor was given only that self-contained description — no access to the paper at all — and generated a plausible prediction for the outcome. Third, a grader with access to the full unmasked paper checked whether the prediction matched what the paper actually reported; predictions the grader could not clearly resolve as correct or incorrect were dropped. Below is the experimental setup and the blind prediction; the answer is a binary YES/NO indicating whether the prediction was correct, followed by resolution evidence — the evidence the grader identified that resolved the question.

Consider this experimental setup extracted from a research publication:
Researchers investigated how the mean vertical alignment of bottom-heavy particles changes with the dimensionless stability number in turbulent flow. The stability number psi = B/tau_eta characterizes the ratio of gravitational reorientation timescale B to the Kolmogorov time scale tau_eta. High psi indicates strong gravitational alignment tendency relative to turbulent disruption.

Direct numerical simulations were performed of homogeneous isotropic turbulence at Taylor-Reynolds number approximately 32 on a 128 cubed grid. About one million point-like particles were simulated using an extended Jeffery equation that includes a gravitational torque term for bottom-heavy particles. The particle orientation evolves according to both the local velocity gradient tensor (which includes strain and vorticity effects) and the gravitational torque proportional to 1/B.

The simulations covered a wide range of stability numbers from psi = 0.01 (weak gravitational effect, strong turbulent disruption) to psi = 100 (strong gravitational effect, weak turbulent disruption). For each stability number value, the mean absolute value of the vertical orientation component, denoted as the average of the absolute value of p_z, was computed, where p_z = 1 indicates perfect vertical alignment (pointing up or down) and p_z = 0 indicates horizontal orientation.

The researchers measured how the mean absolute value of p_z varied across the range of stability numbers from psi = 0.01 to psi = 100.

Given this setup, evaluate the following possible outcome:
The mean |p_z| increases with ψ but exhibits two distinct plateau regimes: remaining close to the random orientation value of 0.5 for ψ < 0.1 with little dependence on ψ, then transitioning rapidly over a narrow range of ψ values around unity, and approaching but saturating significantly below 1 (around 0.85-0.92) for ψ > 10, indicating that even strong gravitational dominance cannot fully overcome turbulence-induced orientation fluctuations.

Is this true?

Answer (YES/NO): NO